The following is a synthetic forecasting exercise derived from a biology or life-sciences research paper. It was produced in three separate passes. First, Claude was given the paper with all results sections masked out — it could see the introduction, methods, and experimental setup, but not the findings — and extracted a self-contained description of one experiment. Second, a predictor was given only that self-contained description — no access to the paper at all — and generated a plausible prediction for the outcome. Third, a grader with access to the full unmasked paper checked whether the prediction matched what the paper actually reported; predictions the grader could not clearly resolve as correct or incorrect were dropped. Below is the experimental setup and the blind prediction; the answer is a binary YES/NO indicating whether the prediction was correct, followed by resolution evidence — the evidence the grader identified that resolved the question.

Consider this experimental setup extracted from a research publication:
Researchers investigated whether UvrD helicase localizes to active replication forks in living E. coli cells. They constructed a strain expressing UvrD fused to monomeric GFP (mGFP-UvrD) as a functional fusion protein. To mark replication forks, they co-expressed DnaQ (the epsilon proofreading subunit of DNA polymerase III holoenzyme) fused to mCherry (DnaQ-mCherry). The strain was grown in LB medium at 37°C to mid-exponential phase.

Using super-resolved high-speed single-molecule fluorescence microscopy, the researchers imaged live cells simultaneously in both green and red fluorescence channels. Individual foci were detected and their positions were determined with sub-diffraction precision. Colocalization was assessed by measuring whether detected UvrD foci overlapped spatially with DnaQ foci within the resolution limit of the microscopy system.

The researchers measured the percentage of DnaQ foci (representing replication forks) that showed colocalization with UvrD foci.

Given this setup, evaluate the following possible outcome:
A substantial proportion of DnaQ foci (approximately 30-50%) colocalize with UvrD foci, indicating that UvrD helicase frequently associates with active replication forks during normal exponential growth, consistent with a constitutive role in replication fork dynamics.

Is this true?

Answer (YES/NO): NO